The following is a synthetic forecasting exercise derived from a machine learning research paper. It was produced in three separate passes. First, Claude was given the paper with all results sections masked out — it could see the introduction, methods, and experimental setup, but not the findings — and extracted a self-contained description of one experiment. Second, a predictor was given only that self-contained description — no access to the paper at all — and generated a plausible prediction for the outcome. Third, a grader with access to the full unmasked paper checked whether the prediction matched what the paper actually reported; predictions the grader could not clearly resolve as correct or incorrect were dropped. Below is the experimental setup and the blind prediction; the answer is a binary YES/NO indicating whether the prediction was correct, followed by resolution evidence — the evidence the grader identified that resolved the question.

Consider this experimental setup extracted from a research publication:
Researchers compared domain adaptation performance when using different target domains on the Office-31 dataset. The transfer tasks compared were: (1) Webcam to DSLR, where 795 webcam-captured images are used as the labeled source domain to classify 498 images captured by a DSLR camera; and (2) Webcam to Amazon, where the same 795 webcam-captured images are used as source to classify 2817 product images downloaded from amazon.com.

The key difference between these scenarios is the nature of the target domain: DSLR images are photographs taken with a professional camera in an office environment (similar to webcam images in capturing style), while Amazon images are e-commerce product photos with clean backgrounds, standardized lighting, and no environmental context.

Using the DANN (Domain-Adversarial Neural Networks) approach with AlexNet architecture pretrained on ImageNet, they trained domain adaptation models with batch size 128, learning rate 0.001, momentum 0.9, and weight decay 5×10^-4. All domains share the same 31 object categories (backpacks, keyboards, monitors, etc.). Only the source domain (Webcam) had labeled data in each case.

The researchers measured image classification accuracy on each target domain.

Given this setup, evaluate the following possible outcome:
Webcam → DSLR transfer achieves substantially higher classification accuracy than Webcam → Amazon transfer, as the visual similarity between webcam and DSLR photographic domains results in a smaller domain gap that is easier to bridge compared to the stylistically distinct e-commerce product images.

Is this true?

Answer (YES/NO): YES